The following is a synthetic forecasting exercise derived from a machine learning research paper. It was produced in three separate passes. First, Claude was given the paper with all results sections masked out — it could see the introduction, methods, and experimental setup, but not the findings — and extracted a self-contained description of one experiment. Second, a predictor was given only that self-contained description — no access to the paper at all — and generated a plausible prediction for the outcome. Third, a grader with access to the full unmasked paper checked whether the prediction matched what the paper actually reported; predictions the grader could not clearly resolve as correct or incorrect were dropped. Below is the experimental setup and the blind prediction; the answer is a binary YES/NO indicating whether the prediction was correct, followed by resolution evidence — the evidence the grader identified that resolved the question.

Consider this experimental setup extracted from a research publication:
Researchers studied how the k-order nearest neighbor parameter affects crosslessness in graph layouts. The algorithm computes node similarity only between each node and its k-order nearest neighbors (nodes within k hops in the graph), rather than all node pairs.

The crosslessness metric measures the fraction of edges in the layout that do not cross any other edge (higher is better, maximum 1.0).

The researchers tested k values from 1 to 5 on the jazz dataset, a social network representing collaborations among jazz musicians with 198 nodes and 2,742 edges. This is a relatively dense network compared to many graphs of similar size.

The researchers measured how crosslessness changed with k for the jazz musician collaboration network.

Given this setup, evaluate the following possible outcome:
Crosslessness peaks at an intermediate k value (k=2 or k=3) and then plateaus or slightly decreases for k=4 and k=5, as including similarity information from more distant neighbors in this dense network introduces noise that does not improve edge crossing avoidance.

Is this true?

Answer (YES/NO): NO